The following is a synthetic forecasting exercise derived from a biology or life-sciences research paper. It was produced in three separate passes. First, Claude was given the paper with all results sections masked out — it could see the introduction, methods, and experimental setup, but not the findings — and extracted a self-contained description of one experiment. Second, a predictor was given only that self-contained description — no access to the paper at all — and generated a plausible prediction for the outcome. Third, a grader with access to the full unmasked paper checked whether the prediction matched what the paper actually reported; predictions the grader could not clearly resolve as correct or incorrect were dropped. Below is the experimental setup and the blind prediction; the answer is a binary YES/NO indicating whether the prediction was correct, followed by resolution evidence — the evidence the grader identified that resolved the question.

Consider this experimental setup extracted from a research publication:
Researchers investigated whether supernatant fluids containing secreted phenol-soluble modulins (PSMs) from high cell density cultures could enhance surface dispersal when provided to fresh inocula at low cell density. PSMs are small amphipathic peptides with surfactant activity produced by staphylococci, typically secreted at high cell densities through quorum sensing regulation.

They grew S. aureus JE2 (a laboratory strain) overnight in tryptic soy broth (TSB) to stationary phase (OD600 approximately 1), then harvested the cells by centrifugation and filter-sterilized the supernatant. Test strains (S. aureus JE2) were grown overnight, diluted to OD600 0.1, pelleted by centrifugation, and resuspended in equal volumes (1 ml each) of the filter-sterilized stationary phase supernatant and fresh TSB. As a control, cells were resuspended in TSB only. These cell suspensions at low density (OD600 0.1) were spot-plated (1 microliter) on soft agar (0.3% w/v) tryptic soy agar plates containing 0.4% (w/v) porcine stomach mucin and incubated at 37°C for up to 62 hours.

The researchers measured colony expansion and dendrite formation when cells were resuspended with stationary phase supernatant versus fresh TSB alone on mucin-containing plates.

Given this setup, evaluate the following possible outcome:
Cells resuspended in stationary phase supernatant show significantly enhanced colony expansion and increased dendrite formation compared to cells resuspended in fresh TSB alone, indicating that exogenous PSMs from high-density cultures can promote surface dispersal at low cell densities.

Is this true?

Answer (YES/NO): YES